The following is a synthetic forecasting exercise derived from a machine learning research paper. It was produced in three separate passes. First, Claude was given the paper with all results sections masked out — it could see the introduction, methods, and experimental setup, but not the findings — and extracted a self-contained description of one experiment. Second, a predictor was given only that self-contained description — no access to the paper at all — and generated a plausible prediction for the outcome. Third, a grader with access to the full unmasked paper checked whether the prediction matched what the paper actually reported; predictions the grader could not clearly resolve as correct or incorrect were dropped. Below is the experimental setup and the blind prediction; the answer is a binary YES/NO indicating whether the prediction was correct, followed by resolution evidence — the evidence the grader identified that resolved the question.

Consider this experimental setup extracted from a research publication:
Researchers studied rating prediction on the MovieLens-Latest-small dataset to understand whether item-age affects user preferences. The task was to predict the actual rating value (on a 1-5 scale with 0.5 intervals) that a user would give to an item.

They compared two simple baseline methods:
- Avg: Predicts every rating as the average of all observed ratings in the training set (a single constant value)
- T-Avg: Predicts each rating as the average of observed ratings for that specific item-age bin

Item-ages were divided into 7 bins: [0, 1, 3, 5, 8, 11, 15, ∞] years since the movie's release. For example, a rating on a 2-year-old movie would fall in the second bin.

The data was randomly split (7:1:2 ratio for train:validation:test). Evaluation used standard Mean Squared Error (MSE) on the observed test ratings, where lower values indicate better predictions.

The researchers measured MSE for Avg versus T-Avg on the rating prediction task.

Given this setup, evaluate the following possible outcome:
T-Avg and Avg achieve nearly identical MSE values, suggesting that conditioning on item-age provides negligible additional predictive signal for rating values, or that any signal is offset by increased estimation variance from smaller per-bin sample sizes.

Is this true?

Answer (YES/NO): NO